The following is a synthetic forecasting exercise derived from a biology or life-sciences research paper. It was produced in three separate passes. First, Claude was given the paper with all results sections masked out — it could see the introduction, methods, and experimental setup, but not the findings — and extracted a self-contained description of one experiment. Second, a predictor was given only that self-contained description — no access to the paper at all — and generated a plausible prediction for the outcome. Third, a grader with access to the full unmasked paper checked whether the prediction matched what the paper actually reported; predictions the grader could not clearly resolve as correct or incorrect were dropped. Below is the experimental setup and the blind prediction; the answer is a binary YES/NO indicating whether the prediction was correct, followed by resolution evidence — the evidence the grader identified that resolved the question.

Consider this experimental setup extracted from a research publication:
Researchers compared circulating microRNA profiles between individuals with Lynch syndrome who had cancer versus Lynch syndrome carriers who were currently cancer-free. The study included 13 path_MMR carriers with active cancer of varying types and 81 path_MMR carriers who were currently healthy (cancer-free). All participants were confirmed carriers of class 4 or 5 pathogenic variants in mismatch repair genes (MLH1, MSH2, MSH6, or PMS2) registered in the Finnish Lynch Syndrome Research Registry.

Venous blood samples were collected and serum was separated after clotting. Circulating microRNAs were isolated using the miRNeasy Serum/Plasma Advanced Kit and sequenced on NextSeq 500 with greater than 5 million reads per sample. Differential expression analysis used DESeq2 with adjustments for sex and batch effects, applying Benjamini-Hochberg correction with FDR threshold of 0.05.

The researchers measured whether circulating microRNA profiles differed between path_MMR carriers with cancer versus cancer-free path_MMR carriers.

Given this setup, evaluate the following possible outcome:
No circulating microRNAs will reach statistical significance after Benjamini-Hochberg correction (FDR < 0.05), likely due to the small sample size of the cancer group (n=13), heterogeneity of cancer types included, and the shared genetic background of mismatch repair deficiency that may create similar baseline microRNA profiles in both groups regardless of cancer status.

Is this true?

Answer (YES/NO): YES